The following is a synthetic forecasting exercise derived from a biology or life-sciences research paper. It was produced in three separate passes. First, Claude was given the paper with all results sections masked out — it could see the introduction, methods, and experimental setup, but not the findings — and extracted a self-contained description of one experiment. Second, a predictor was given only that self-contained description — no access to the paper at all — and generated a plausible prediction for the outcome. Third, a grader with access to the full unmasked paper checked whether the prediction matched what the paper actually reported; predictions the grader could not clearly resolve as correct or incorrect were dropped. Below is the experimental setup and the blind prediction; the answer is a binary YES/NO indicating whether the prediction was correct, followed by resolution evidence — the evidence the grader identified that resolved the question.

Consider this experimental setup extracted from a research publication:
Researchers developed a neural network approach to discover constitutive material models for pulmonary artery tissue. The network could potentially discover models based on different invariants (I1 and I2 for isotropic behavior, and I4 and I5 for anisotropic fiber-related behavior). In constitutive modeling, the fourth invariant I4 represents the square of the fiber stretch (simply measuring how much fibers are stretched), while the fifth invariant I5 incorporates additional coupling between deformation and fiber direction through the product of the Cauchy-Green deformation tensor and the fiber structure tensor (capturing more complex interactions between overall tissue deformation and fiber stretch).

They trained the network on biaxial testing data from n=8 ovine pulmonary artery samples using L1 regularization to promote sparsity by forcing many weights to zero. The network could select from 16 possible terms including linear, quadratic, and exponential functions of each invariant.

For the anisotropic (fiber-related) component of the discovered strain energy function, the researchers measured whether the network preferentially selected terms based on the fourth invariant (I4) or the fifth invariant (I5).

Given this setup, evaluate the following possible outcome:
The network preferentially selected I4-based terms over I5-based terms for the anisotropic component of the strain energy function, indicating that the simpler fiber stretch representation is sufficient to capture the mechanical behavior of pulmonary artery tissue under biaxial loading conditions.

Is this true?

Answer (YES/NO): NO